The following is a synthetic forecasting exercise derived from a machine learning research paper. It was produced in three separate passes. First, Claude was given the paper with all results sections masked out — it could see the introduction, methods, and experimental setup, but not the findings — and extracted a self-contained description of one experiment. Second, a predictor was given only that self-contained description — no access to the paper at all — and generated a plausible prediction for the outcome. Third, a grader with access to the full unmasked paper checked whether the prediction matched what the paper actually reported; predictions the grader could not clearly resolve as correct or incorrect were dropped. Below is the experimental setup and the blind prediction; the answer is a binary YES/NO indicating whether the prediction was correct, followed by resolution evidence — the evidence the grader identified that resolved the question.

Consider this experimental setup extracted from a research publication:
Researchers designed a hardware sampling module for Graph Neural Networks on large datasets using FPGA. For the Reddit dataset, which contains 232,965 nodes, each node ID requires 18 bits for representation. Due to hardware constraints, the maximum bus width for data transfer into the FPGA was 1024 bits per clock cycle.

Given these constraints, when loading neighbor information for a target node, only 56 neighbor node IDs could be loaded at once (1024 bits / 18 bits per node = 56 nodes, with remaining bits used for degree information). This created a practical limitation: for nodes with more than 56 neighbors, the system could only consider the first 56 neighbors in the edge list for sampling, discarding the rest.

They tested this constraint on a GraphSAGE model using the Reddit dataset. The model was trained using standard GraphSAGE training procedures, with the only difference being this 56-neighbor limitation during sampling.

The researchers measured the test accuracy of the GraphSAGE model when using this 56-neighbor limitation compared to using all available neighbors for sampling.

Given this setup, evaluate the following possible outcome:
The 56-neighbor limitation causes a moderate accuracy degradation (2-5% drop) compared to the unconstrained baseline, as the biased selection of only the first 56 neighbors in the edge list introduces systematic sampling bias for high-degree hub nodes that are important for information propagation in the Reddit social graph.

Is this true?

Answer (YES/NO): NO